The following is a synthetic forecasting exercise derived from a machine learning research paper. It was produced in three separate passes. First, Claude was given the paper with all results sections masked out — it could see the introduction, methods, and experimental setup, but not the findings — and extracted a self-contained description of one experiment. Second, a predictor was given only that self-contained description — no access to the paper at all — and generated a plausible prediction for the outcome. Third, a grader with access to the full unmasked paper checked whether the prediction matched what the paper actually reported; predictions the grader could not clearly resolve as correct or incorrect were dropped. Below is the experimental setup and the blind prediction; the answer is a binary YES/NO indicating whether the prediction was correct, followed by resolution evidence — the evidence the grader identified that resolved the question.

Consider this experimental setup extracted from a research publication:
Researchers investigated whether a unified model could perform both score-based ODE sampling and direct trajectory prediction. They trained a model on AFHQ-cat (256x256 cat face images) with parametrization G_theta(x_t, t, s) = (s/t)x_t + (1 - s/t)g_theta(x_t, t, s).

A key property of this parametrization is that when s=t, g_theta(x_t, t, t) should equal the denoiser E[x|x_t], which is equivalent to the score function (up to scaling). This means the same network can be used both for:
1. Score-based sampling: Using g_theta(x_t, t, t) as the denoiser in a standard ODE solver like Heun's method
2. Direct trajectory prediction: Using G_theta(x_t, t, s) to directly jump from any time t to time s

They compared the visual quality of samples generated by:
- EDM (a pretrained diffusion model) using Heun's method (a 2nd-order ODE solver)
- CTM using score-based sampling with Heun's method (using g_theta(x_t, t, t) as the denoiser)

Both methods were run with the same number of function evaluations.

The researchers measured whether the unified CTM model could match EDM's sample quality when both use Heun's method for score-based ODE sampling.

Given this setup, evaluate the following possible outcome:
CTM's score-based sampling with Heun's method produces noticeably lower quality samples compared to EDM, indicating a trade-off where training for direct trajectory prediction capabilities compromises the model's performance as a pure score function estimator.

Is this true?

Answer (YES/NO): NO